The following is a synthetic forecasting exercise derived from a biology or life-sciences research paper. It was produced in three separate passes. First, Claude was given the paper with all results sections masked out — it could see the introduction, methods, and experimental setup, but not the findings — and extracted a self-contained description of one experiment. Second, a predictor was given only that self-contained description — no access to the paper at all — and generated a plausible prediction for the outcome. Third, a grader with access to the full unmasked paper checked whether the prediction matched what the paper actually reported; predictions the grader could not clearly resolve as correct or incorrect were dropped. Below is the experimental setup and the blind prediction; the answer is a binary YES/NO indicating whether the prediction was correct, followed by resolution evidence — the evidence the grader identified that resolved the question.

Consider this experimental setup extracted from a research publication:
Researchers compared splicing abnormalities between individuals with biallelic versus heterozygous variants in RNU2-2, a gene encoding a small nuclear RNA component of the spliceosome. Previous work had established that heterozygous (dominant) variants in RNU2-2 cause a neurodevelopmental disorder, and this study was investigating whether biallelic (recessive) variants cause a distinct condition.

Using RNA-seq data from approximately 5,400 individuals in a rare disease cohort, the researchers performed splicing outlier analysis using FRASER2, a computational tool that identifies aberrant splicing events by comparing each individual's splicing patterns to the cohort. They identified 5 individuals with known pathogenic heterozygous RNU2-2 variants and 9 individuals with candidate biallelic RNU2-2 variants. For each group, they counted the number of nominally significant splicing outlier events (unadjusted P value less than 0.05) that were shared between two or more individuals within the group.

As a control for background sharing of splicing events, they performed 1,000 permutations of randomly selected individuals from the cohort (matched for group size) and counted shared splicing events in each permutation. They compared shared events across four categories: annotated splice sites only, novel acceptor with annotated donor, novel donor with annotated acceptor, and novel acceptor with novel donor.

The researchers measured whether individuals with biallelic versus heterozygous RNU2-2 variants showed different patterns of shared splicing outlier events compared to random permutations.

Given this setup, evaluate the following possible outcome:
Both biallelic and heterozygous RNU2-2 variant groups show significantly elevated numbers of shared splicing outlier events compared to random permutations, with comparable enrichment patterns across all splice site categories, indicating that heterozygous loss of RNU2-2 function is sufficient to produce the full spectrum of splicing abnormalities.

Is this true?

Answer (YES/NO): NO